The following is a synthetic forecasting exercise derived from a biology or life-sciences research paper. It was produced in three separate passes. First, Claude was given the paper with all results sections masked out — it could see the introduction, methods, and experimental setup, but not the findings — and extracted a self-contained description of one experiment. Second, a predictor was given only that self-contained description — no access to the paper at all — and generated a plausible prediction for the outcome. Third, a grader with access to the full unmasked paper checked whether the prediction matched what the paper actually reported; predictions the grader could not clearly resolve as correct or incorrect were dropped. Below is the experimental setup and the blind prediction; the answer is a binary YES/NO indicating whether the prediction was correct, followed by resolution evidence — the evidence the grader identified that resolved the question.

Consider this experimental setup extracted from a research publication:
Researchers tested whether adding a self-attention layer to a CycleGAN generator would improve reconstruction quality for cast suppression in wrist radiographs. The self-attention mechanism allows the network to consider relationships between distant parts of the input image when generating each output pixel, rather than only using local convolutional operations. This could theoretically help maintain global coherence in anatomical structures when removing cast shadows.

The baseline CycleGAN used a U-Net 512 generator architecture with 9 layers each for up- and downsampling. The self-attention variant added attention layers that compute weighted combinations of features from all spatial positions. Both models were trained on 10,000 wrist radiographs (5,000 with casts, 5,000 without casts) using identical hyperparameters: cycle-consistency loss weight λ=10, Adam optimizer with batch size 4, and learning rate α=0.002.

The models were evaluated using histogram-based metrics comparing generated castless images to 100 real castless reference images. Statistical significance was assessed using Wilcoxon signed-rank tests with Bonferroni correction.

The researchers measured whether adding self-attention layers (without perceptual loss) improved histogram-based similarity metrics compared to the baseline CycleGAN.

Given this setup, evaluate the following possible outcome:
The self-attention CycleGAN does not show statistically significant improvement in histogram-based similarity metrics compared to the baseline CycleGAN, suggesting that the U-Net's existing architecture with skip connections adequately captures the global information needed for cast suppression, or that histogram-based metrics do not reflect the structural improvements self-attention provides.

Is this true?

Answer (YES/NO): YES